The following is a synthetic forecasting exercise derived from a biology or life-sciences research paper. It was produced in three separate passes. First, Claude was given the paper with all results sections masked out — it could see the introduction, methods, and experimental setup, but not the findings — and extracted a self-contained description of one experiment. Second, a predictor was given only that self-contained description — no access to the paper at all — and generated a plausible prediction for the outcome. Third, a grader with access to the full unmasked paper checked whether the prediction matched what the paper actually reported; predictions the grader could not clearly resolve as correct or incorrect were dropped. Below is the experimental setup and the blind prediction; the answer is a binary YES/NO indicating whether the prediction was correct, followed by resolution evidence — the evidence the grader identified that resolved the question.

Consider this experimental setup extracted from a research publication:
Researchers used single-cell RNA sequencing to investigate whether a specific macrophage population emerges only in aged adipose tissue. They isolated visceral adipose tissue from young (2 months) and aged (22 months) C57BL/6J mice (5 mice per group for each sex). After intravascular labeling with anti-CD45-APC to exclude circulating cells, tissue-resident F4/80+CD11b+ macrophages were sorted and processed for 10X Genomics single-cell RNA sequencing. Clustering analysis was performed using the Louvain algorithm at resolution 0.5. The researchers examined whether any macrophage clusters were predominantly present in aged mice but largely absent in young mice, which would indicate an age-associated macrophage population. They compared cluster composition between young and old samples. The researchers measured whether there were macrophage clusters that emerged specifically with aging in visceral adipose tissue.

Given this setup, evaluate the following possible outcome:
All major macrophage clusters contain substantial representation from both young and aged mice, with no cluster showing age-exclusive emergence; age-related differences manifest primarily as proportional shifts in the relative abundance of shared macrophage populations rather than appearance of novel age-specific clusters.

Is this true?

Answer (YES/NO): NO